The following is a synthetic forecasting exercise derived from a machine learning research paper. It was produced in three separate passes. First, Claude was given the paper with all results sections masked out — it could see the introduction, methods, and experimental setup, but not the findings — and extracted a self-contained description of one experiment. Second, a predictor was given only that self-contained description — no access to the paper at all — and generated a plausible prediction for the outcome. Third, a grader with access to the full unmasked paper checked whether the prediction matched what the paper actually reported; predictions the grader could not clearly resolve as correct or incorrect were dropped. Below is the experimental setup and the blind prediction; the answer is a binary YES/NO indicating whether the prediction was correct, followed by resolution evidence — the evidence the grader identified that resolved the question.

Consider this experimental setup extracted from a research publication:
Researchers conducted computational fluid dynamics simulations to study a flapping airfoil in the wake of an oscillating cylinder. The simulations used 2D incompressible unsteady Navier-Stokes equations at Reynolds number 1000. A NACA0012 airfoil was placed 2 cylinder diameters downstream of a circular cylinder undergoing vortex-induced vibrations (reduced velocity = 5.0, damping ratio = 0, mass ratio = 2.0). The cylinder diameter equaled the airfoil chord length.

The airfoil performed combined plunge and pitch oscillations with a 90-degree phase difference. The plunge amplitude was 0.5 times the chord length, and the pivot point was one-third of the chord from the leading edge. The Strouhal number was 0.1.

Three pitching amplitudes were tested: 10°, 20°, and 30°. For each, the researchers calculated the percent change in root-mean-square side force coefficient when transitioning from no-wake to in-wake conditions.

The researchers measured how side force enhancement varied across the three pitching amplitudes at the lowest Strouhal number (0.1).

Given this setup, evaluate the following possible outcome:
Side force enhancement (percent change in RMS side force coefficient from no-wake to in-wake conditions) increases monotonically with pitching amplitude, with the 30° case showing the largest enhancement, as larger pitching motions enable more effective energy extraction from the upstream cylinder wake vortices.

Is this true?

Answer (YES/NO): NO